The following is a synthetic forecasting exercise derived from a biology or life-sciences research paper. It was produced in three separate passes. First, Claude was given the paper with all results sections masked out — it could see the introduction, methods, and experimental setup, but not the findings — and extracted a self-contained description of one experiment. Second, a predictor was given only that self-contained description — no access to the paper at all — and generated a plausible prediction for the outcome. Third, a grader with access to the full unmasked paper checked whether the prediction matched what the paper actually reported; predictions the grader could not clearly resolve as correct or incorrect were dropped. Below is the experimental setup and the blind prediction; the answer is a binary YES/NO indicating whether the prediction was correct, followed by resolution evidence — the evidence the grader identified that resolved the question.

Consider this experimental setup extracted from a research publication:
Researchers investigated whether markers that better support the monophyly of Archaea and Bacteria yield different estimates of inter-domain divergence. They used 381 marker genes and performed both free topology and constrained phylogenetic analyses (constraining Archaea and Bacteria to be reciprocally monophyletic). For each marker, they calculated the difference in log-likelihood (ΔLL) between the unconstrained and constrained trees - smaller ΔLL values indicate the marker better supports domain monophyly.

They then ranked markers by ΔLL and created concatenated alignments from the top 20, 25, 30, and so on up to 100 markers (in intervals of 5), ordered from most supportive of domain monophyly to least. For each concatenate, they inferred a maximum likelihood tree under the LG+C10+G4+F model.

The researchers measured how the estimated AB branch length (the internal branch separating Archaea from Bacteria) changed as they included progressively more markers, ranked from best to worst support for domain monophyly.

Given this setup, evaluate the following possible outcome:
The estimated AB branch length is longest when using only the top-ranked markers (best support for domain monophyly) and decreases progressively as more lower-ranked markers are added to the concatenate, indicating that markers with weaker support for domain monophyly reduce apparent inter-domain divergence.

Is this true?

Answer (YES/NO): YES